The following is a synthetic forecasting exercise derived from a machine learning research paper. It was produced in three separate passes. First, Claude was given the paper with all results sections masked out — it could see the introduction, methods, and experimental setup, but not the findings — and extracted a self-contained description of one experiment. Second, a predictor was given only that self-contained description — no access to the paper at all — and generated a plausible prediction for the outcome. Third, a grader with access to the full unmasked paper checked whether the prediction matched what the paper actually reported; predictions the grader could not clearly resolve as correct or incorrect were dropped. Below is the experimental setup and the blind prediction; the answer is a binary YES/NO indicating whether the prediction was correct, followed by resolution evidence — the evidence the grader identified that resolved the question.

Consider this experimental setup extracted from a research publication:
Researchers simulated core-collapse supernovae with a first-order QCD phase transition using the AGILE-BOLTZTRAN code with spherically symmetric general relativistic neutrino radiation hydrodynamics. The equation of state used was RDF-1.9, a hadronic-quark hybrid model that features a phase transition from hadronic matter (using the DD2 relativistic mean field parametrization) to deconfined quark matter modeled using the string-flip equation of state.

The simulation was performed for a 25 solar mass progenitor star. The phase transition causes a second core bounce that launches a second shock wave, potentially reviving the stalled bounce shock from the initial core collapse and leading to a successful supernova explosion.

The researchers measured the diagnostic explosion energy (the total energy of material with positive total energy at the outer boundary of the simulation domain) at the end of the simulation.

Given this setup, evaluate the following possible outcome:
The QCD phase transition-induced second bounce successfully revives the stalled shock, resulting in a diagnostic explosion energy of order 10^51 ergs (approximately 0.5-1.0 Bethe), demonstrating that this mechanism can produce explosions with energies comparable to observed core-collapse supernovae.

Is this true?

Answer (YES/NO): NO